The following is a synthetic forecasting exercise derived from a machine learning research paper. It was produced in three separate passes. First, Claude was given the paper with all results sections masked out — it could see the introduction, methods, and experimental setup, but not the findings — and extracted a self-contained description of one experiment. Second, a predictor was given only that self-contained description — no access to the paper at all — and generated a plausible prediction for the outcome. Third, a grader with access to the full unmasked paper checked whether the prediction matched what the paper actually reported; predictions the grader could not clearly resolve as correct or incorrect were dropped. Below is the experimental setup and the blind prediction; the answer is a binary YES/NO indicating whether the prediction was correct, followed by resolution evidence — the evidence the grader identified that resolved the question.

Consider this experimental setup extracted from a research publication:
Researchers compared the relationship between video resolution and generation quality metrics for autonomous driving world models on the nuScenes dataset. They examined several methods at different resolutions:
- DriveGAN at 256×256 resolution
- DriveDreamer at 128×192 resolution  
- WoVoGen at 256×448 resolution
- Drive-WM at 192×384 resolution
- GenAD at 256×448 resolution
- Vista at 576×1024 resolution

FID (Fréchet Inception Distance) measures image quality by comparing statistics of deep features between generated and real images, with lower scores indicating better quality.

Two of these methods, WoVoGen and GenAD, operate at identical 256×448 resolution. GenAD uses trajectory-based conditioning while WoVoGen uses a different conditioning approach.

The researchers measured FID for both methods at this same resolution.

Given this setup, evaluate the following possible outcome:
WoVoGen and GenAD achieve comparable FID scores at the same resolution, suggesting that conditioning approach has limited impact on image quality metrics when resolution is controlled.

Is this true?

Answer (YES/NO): NO